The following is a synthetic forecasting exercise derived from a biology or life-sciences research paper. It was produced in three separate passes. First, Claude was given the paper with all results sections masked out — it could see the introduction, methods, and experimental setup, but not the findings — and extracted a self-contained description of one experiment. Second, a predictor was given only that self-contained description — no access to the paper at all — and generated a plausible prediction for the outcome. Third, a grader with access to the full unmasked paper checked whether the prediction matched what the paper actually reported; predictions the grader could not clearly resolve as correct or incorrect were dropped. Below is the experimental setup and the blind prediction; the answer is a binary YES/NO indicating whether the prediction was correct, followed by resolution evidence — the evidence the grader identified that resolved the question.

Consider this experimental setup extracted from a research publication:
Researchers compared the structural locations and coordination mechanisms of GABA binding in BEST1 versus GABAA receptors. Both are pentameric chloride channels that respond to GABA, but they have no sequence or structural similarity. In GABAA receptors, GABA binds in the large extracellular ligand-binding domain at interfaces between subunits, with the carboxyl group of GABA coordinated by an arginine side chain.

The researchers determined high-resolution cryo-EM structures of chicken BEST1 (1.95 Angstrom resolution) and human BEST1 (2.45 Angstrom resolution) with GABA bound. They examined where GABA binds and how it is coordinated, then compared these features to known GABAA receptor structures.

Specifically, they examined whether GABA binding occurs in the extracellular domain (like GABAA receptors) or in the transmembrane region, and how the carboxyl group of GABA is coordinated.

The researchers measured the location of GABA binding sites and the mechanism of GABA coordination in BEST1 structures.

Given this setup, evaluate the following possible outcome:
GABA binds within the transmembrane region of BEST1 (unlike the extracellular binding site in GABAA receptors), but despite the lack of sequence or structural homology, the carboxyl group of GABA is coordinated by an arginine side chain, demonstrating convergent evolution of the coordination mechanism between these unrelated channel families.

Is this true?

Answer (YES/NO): NO